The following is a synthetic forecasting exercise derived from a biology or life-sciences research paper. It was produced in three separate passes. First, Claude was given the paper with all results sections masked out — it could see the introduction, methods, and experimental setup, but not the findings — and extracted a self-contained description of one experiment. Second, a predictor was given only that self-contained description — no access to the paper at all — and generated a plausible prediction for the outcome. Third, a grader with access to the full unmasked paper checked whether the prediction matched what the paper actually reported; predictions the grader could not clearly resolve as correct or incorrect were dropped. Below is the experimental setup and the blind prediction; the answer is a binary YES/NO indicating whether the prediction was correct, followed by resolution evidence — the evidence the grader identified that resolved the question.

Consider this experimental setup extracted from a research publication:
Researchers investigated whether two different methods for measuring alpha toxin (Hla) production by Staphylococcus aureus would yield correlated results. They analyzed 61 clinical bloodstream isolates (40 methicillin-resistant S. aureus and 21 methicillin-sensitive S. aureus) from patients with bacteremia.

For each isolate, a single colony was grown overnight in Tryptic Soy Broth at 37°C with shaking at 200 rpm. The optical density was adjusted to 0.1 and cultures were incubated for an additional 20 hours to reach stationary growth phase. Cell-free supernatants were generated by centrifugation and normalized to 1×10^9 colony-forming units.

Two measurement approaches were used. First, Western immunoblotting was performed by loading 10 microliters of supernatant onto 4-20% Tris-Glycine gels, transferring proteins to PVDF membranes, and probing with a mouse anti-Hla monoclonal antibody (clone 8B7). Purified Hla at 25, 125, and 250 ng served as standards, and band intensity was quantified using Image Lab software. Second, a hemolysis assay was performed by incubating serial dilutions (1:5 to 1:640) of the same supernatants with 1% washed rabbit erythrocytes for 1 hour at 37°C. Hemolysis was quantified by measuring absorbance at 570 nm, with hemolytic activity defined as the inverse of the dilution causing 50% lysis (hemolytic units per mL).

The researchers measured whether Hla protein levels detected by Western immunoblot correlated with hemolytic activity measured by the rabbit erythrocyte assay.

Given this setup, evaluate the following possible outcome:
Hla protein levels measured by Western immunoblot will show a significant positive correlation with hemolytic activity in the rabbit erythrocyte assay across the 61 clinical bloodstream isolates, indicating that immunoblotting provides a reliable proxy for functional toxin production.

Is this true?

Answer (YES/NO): YES